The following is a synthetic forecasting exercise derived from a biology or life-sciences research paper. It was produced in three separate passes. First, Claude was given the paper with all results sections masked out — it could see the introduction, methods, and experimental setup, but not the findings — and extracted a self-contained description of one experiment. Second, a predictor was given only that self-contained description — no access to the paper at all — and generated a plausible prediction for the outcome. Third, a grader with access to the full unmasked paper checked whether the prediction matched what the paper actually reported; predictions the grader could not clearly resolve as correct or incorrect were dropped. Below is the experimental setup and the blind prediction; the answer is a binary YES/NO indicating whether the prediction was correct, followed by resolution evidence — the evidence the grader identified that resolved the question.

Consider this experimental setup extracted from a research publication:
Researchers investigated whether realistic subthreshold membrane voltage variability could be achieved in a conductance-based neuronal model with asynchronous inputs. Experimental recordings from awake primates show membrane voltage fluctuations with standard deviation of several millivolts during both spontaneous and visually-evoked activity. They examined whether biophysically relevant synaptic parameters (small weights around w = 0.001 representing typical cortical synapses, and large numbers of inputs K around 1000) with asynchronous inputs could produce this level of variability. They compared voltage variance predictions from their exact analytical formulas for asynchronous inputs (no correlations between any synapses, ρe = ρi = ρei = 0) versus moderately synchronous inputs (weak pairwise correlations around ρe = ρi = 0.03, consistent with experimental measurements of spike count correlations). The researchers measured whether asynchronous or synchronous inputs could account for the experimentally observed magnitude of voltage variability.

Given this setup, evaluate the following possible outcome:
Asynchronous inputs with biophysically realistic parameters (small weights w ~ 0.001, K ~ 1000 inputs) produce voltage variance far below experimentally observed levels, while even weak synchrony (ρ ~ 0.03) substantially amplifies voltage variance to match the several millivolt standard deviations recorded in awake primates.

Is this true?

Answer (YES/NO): YES